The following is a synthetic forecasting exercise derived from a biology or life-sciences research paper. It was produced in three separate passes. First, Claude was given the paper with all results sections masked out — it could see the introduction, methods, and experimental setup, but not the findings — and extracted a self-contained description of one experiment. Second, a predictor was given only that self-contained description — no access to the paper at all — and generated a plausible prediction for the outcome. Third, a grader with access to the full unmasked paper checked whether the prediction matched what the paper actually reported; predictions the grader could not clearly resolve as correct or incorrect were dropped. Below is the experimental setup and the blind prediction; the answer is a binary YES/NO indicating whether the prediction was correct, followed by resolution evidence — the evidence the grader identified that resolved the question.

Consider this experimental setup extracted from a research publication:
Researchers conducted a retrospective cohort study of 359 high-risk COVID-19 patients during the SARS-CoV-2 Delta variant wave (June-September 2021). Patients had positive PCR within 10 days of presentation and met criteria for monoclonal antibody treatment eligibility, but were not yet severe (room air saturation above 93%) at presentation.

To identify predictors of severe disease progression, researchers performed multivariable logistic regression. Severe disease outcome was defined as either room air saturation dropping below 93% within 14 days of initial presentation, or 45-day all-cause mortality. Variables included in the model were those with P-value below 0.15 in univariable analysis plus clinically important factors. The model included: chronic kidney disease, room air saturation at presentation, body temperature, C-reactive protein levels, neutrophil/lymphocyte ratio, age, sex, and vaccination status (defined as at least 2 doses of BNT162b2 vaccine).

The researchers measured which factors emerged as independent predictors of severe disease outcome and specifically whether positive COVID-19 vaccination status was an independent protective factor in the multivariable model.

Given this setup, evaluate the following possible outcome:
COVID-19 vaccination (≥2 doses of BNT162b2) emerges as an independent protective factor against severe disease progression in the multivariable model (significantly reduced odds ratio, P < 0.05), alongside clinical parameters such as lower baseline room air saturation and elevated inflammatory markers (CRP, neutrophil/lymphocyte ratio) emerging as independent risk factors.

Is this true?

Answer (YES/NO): NO